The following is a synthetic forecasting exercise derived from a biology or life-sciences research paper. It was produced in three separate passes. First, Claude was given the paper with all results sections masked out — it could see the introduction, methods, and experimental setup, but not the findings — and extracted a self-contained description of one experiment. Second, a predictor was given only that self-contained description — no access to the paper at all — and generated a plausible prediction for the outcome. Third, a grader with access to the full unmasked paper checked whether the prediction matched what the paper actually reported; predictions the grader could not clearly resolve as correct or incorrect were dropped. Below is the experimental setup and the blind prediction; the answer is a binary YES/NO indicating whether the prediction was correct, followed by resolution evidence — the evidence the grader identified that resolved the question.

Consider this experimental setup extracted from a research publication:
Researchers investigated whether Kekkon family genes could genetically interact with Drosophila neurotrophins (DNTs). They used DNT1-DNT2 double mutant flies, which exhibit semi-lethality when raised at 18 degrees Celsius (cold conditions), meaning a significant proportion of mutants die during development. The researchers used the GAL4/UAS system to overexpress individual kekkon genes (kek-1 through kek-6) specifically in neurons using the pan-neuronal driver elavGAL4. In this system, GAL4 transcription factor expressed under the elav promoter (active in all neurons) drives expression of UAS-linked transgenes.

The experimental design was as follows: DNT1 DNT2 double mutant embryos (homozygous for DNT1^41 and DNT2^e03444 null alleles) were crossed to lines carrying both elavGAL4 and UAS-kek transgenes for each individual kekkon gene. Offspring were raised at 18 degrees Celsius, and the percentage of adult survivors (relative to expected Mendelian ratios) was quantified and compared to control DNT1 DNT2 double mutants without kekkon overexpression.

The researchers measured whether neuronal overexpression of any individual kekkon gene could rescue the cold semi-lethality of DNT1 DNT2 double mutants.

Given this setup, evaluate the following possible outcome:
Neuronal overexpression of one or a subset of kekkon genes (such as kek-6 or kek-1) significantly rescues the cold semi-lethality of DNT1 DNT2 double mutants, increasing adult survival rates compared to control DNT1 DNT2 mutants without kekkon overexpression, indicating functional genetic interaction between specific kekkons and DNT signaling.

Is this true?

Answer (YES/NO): YES